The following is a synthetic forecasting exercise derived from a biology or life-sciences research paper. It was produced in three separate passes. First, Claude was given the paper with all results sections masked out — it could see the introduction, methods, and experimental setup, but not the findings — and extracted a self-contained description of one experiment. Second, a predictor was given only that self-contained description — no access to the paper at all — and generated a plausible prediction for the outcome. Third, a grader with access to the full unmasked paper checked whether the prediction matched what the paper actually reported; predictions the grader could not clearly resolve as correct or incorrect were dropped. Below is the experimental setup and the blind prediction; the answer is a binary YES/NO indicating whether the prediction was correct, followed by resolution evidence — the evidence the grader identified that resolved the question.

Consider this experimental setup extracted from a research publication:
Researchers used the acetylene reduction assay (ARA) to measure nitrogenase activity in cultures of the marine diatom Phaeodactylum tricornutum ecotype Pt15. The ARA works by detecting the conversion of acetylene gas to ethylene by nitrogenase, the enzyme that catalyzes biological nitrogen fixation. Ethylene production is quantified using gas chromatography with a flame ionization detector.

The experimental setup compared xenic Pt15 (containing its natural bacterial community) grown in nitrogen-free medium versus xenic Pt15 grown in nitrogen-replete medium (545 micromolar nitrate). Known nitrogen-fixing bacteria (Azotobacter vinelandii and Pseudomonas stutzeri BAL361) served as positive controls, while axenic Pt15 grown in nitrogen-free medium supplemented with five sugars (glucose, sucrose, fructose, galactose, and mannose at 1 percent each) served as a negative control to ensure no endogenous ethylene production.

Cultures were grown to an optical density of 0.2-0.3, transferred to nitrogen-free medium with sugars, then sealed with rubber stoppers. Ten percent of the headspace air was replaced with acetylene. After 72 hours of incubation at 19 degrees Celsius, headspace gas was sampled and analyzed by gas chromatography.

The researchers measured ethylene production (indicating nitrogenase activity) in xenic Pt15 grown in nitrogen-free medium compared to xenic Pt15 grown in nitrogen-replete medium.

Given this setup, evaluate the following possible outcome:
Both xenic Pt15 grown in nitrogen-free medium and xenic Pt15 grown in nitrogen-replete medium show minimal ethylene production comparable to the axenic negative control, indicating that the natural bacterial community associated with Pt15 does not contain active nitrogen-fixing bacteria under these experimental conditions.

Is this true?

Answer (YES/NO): NO